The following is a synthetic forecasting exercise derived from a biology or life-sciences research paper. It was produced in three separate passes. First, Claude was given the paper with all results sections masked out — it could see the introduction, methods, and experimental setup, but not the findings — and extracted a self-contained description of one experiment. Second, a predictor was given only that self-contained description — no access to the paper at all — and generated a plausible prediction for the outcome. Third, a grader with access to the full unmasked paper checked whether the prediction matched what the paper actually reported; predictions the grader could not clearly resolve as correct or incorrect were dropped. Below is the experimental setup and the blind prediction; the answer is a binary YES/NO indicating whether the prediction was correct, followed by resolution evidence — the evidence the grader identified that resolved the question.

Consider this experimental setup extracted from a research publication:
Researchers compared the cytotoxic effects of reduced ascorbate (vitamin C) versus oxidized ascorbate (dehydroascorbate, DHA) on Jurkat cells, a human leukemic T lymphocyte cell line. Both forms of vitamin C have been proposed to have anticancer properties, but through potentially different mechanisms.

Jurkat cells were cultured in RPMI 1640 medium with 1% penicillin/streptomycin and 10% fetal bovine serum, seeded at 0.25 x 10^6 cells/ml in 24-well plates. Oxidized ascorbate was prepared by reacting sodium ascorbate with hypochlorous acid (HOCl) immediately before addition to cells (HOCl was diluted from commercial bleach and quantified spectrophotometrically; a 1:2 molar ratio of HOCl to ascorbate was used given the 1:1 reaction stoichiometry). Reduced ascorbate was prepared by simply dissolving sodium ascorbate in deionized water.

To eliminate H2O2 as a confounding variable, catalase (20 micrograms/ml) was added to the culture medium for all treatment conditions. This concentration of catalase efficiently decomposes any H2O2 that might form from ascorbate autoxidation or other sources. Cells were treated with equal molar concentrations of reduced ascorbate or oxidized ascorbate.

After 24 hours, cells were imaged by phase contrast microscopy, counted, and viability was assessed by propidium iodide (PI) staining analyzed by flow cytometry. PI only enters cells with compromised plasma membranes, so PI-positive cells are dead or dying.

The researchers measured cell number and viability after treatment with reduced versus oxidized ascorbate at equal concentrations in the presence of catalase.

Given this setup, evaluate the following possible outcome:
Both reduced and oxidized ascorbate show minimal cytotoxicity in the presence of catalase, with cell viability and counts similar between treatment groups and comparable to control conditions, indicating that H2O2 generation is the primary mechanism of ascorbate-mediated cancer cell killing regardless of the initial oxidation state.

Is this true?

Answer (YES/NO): NO